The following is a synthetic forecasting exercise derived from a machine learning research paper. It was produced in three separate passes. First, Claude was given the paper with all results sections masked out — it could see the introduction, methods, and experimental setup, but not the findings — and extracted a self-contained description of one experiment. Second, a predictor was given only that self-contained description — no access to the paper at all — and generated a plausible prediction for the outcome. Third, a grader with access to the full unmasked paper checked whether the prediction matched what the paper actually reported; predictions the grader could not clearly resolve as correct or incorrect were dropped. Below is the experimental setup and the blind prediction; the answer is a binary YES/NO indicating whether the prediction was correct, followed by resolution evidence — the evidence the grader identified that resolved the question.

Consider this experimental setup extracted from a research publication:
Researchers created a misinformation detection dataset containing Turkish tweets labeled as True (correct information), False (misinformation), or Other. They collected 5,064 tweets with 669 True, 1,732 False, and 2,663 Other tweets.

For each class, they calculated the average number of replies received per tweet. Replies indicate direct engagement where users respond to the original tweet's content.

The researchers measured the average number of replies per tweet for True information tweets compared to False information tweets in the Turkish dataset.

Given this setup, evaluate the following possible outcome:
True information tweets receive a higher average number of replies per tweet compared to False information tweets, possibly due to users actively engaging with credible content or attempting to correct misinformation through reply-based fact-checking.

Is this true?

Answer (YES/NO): YES